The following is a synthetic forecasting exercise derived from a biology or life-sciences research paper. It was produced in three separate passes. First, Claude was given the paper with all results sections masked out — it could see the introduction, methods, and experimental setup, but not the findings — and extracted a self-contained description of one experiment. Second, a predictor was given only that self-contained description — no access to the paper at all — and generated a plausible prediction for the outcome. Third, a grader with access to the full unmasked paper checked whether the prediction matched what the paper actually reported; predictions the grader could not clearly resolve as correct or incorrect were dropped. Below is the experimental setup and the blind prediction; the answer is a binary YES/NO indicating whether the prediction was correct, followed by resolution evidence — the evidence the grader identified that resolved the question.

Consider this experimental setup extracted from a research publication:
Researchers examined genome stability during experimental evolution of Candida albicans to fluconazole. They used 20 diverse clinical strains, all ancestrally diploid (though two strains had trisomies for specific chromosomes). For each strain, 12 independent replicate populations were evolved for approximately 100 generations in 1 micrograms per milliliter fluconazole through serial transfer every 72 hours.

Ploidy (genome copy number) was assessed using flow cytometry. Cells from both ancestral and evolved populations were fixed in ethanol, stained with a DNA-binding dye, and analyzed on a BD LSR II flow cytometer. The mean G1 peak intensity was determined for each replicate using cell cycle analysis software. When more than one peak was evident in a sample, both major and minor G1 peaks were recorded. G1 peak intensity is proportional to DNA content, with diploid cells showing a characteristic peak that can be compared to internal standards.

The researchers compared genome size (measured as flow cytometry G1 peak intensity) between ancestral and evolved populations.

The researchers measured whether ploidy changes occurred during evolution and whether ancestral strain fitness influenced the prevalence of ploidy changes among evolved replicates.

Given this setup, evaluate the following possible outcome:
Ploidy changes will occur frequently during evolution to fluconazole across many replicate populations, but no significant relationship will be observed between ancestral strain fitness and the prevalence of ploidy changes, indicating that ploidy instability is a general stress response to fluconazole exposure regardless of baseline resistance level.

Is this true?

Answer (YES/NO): NO